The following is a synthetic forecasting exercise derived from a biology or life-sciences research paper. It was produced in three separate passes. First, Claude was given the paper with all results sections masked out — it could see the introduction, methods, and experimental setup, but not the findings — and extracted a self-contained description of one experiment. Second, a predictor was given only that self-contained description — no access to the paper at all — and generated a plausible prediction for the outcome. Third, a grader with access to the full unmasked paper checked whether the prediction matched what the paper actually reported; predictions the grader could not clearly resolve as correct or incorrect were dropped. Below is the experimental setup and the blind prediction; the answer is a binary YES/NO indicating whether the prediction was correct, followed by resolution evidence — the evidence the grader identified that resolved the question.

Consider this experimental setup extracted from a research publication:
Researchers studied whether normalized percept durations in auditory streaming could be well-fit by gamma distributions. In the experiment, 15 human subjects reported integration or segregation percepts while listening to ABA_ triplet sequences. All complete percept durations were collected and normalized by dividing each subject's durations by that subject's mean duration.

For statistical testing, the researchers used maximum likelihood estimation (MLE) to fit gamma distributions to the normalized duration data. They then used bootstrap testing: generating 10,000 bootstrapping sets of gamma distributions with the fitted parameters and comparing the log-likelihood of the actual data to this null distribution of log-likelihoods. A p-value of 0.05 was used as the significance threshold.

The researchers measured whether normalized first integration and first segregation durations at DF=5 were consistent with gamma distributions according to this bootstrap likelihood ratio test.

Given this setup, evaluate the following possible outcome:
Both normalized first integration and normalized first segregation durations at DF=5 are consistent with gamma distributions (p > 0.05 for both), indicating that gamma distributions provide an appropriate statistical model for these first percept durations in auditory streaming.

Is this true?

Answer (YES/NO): YES